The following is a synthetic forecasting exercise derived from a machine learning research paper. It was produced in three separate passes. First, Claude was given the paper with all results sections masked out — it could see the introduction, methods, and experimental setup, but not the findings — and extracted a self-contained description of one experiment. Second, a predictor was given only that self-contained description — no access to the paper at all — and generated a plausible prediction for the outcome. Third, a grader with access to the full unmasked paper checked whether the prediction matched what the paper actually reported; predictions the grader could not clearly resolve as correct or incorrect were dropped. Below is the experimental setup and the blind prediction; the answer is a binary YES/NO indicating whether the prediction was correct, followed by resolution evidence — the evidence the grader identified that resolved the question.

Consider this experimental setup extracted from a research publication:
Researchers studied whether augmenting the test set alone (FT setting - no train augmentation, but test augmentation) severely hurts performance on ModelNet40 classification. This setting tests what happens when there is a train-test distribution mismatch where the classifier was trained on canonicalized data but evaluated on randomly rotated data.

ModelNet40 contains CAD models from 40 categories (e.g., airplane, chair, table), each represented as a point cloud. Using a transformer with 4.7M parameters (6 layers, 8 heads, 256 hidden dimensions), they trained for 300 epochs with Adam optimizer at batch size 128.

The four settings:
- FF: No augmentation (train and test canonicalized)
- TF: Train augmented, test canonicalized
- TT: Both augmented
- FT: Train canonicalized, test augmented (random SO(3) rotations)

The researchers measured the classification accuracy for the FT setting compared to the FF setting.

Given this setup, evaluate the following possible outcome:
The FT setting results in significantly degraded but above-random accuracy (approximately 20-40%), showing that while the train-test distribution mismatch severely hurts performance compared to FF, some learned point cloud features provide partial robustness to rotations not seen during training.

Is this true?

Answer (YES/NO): NO